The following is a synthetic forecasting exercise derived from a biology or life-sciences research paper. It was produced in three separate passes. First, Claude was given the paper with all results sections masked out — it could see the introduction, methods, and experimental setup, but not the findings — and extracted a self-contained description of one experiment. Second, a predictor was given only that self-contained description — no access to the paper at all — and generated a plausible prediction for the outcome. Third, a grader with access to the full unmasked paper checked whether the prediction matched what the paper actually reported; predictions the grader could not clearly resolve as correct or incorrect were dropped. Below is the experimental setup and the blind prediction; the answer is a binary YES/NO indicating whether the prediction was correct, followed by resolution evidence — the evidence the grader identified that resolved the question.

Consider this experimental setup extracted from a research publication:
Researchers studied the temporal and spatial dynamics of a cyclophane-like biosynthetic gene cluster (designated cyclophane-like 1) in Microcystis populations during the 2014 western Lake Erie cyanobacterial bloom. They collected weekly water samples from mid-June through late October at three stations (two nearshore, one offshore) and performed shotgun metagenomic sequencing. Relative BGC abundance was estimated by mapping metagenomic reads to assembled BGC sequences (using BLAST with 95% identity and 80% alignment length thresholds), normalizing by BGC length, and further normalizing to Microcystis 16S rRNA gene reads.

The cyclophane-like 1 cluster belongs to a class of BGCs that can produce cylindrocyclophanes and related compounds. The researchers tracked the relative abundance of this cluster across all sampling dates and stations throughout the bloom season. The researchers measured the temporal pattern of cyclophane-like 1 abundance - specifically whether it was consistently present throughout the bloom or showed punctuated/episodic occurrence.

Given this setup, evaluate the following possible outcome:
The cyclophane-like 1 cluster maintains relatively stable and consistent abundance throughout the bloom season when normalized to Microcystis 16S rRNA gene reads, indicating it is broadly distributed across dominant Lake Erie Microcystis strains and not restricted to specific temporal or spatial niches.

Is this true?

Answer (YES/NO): NO